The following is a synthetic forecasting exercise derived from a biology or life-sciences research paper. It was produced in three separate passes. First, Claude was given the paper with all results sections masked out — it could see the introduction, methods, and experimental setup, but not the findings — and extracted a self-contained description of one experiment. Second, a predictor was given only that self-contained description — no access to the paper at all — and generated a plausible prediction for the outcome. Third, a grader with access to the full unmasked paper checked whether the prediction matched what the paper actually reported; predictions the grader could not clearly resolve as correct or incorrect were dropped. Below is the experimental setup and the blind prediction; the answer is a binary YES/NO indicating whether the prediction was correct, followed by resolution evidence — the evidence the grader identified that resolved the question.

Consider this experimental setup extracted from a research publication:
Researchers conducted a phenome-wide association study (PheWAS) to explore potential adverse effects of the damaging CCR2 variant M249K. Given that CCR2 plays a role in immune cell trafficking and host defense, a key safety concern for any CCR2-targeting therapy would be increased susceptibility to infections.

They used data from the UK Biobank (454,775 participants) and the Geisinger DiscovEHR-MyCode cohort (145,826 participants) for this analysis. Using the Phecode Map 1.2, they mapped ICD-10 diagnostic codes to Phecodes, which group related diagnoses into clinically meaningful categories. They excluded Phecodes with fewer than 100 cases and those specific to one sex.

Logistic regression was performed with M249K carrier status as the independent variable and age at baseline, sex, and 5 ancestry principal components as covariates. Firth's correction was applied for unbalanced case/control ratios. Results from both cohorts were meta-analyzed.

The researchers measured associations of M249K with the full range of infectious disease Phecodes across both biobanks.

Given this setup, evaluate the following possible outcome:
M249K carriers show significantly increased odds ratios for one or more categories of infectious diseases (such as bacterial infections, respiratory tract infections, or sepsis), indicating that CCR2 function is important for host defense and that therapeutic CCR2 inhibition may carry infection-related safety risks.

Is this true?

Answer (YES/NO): NO